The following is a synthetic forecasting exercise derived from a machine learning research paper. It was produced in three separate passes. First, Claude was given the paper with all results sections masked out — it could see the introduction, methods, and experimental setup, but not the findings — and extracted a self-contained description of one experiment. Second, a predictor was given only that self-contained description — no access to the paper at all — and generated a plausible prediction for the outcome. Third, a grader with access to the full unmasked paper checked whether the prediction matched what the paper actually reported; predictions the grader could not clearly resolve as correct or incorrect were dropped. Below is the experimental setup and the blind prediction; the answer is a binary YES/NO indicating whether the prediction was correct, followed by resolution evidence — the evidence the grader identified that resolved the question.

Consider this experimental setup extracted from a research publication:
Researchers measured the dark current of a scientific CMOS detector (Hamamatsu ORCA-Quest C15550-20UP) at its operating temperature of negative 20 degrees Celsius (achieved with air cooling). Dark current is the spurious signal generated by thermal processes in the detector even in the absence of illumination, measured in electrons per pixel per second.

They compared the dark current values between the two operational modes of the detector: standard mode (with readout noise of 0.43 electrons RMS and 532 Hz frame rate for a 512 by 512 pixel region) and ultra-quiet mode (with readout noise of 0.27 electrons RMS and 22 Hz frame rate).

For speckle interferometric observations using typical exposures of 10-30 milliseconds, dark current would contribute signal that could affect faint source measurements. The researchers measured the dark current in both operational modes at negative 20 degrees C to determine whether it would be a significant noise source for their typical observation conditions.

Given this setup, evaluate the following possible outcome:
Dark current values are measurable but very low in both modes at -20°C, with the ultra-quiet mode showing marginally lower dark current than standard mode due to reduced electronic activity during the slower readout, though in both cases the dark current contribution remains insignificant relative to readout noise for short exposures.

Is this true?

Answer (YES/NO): YES